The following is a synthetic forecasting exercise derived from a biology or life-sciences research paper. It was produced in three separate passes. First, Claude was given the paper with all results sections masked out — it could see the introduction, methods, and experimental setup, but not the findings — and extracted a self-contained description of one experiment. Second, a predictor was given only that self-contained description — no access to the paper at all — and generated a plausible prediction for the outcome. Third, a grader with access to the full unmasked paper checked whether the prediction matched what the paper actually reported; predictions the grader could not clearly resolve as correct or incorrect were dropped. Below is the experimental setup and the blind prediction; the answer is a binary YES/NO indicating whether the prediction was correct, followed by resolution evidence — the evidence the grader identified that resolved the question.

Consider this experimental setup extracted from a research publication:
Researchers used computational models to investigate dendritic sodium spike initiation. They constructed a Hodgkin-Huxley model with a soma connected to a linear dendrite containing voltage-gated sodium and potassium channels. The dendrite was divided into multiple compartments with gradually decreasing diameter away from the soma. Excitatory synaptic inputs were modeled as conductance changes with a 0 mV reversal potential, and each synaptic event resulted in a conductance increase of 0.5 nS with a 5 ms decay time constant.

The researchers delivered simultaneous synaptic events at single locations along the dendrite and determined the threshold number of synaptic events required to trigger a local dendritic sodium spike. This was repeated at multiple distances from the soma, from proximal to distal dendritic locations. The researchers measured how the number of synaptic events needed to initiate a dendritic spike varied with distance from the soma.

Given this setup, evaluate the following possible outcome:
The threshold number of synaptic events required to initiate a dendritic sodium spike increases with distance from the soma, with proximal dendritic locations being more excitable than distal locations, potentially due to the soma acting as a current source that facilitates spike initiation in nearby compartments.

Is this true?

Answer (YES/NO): NO